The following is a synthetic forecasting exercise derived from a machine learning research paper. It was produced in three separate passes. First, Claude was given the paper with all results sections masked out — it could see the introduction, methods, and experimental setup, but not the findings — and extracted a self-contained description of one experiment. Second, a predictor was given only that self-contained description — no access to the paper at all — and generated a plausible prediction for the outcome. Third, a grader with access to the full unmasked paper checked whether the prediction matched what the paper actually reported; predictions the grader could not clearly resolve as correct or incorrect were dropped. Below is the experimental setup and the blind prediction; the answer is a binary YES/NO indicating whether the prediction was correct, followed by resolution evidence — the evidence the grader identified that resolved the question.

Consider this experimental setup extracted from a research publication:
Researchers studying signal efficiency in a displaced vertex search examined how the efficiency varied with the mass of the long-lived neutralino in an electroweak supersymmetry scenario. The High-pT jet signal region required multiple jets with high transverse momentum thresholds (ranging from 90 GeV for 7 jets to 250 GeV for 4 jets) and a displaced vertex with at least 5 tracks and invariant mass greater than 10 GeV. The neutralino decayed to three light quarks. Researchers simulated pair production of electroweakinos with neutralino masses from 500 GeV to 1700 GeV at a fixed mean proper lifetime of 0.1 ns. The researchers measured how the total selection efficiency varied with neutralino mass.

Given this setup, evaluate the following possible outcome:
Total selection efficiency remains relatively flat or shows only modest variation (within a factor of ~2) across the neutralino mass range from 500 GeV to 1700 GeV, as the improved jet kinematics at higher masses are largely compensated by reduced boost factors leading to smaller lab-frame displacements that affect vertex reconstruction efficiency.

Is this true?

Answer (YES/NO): NO